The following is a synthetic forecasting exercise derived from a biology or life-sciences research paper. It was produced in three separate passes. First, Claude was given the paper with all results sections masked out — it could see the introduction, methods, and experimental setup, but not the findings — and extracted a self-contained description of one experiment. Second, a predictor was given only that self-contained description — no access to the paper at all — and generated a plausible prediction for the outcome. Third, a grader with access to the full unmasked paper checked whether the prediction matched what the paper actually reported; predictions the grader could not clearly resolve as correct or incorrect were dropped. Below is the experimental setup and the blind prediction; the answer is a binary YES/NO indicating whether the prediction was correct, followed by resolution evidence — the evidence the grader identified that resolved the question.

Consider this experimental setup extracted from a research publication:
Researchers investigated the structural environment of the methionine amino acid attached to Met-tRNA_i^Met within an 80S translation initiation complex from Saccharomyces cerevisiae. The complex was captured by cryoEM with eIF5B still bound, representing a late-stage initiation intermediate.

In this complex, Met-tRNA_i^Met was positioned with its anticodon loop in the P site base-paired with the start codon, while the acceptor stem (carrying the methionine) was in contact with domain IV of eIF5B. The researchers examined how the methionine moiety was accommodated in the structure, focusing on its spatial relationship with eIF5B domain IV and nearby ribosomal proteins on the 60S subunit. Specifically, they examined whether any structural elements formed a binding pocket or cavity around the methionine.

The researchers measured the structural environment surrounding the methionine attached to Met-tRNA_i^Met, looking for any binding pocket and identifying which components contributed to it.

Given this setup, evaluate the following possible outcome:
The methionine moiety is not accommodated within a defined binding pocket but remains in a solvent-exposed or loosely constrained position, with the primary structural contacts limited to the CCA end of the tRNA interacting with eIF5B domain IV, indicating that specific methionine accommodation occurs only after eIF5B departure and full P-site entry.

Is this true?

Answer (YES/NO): NO